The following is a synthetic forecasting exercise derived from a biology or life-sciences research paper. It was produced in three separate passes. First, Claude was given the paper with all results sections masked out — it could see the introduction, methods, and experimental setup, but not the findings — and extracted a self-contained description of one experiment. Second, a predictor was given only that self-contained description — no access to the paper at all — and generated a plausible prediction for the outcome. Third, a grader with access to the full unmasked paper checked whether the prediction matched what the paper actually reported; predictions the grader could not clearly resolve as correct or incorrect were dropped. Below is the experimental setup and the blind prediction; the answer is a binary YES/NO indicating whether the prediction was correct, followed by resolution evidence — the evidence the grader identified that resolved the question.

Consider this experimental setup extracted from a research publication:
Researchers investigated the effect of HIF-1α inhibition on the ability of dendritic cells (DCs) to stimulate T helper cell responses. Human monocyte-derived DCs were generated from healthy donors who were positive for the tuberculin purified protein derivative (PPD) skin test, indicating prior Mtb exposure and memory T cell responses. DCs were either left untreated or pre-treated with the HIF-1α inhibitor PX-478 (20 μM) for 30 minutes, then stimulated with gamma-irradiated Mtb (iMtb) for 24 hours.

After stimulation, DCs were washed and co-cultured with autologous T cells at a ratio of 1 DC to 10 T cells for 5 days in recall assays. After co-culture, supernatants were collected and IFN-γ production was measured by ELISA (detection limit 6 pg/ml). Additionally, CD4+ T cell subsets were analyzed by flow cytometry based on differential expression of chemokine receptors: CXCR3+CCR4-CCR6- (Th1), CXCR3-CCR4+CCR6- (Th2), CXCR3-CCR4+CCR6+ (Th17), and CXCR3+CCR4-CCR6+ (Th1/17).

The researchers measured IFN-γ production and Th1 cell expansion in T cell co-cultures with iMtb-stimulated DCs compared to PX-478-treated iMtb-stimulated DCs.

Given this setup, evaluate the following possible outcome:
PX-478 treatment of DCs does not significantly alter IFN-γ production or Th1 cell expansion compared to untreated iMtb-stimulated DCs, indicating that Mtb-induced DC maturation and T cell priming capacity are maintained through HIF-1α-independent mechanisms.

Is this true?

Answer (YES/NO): YES